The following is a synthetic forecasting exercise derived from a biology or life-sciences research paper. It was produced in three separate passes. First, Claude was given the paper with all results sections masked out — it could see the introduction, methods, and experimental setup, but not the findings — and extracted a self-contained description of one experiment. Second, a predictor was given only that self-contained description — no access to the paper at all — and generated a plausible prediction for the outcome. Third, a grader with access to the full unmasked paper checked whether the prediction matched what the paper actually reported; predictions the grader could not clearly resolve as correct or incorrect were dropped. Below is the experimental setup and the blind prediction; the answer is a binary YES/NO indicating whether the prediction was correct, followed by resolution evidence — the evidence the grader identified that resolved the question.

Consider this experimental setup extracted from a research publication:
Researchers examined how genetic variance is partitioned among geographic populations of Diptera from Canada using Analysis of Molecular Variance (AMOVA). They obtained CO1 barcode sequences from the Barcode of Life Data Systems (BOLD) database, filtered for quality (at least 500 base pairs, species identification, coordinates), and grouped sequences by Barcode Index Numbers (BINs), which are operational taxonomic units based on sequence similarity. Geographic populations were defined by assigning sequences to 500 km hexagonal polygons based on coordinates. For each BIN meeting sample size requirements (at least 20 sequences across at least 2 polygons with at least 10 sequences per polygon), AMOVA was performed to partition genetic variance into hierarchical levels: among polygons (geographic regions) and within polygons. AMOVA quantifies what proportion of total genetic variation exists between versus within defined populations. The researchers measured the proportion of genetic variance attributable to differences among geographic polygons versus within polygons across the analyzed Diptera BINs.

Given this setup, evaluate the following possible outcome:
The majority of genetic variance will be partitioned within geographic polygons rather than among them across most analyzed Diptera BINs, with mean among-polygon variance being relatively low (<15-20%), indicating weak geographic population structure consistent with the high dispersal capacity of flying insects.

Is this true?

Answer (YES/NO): YES